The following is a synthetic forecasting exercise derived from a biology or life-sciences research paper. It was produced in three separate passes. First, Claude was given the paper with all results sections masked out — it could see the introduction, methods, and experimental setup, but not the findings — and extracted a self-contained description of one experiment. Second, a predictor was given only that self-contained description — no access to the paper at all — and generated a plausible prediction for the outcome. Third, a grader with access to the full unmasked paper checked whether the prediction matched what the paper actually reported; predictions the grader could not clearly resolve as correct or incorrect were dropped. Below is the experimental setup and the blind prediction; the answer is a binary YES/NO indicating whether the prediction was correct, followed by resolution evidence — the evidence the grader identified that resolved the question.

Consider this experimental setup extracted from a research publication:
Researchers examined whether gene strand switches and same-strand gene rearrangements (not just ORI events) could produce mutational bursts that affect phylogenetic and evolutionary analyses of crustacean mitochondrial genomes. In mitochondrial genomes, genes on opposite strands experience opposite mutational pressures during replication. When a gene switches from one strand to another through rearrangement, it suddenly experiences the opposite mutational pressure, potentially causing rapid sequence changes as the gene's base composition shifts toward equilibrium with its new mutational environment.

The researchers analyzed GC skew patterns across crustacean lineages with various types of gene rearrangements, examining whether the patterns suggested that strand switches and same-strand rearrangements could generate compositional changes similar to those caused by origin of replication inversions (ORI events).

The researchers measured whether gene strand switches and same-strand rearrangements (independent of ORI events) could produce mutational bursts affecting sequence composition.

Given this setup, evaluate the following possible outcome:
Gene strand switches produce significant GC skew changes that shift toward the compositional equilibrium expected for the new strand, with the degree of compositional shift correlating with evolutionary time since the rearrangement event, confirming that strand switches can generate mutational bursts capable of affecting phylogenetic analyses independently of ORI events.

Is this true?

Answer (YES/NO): NO